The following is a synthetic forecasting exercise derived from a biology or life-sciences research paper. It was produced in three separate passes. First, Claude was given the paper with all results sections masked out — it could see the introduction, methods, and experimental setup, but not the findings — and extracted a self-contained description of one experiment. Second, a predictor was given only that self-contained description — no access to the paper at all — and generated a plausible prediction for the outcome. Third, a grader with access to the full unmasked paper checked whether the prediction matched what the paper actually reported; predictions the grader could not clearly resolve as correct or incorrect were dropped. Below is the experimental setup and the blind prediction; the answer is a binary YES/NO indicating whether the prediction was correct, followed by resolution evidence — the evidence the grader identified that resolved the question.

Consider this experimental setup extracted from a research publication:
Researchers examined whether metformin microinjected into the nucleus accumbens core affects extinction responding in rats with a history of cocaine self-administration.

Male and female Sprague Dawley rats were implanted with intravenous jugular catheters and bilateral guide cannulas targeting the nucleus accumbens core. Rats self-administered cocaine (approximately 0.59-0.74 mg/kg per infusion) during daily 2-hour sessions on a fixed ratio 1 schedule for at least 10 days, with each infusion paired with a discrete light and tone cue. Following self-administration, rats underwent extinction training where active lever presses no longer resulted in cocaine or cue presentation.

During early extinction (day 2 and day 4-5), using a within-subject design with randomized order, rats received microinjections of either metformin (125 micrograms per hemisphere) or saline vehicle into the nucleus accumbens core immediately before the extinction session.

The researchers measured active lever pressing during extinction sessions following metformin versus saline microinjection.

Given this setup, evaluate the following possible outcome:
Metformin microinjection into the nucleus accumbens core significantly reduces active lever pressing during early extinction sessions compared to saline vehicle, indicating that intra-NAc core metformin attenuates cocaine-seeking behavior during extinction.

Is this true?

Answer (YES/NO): NO